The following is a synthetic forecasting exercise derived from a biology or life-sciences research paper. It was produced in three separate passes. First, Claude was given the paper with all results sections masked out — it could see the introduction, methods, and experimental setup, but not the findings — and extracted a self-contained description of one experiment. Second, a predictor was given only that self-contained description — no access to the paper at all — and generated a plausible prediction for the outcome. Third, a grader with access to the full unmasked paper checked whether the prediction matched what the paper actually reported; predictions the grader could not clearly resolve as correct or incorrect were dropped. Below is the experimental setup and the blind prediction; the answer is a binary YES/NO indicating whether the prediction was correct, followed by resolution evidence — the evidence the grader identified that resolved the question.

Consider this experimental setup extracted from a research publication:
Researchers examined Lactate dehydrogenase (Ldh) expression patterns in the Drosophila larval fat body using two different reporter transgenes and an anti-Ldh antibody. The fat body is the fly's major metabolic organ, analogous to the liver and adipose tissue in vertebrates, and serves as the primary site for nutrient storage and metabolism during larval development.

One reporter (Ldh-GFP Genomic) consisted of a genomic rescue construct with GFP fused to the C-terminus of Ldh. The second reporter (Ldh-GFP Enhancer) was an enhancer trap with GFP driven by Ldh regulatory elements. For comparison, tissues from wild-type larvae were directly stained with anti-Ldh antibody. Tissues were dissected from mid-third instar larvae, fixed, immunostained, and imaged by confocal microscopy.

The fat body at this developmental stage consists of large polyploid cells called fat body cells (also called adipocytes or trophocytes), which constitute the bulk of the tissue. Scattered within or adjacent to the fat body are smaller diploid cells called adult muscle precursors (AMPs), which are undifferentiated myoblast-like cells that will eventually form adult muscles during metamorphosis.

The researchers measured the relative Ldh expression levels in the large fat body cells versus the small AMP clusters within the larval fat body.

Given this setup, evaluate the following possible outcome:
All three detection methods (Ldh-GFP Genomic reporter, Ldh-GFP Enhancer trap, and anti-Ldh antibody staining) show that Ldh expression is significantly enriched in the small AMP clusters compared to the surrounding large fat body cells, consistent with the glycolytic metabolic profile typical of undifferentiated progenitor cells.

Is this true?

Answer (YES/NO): NO